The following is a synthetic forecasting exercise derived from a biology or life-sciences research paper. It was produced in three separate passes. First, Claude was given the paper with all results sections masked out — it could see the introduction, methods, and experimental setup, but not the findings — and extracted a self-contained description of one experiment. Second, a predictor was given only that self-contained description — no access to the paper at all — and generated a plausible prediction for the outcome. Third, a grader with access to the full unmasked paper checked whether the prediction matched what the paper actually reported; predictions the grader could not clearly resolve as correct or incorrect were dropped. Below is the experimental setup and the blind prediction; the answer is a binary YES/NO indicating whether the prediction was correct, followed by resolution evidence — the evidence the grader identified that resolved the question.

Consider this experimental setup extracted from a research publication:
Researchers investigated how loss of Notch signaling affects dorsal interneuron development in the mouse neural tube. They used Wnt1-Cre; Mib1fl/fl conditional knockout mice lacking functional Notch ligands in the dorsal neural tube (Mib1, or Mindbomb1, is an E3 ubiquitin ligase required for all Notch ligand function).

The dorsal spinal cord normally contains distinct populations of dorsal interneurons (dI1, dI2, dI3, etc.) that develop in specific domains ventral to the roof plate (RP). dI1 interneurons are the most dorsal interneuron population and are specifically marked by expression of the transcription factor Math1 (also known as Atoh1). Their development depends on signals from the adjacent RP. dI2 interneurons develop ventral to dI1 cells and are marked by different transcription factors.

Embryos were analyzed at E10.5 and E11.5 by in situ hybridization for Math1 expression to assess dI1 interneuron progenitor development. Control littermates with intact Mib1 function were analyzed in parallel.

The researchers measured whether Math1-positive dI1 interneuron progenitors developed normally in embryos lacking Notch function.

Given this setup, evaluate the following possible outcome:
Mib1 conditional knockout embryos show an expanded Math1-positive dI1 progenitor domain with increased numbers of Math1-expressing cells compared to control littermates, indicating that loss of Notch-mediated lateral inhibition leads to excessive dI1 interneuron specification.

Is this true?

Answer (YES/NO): NO